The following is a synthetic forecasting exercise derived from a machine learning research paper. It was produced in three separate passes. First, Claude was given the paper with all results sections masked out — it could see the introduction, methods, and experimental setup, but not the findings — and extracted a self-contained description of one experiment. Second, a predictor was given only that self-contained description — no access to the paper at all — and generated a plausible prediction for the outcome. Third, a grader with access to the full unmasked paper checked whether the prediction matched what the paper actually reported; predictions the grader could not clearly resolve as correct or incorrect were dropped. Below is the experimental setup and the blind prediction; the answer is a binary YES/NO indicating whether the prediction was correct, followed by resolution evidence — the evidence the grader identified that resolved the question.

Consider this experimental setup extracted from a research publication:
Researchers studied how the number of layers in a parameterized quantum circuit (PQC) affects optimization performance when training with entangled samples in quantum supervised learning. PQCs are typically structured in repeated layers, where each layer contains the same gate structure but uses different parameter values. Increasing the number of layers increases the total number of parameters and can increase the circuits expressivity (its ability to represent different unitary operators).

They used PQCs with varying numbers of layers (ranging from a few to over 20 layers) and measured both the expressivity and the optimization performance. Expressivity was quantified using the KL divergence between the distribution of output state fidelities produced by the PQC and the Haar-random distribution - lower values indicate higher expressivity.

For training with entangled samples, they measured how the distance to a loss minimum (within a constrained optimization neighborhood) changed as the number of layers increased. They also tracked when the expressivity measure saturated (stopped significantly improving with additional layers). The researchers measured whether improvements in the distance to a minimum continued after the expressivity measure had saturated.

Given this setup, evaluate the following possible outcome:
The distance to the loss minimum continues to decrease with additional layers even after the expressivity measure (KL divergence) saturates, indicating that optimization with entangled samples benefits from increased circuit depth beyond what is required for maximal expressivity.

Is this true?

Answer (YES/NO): NO